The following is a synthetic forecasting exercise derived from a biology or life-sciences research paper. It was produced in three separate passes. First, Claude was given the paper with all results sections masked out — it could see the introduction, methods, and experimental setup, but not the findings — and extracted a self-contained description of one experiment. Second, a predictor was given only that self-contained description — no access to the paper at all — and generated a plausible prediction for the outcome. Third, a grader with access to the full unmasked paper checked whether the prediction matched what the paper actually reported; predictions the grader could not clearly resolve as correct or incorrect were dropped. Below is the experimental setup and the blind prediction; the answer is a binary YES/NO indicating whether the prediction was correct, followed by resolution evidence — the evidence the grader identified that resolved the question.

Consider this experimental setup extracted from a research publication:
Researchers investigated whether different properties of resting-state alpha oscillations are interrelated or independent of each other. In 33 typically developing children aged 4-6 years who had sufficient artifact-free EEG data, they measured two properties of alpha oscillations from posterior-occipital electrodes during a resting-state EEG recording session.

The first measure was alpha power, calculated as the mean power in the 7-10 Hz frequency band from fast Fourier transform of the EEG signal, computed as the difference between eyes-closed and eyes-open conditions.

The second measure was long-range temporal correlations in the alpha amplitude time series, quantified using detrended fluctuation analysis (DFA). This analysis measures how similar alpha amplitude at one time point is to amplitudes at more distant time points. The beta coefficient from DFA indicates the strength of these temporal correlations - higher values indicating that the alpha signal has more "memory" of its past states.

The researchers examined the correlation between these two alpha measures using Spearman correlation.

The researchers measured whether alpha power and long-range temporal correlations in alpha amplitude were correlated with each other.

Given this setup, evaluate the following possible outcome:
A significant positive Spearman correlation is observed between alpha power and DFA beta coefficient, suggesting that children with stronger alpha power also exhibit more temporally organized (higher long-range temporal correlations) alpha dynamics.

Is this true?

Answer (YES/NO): NO